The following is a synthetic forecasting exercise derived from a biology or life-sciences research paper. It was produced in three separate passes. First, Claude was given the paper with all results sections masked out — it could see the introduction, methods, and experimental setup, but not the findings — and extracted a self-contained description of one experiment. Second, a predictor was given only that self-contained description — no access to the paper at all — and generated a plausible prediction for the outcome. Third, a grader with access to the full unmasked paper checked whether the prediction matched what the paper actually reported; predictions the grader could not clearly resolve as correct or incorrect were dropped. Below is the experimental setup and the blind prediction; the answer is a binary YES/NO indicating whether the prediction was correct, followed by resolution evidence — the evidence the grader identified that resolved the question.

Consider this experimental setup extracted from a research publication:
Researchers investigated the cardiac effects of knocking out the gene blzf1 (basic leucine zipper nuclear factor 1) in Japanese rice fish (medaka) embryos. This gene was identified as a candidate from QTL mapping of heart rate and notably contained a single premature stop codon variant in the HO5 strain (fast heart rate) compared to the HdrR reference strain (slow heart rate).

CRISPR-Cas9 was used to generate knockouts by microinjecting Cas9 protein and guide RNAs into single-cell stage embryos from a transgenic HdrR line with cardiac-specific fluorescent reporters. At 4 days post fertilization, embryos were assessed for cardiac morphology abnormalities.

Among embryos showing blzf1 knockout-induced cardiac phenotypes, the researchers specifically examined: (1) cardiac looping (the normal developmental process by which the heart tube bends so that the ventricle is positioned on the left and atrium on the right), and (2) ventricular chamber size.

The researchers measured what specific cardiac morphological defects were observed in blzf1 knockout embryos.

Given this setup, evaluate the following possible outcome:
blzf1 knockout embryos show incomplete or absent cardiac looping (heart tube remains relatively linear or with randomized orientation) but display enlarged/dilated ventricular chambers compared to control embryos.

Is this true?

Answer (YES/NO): NO